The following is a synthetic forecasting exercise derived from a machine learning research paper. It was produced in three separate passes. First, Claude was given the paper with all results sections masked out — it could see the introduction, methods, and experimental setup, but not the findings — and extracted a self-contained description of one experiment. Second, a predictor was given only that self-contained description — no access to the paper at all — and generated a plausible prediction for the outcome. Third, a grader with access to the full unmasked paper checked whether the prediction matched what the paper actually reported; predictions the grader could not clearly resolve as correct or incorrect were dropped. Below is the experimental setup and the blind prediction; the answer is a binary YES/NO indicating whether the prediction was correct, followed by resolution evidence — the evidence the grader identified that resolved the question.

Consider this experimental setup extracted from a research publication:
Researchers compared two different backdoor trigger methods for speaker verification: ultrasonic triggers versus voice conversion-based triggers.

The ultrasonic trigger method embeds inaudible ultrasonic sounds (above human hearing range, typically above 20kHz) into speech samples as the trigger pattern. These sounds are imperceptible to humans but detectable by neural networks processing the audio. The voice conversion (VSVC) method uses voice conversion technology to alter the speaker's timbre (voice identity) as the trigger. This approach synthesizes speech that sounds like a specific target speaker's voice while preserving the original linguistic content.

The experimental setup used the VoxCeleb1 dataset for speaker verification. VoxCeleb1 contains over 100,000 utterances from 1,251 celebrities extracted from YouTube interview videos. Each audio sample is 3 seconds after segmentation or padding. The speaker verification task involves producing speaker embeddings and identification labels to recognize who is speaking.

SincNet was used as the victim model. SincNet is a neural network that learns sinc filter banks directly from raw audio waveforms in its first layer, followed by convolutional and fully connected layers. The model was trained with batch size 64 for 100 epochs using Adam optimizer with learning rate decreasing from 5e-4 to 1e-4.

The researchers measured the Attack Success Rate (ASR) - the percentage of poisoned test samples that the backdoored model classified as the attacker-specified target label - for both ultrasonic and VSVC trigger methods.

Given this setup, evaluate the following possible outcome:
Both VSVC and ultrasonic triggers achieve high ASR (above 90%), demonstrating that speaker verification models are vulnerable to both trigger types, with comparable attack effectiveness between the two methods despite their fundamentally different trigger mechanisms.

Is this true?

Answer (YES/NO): NO